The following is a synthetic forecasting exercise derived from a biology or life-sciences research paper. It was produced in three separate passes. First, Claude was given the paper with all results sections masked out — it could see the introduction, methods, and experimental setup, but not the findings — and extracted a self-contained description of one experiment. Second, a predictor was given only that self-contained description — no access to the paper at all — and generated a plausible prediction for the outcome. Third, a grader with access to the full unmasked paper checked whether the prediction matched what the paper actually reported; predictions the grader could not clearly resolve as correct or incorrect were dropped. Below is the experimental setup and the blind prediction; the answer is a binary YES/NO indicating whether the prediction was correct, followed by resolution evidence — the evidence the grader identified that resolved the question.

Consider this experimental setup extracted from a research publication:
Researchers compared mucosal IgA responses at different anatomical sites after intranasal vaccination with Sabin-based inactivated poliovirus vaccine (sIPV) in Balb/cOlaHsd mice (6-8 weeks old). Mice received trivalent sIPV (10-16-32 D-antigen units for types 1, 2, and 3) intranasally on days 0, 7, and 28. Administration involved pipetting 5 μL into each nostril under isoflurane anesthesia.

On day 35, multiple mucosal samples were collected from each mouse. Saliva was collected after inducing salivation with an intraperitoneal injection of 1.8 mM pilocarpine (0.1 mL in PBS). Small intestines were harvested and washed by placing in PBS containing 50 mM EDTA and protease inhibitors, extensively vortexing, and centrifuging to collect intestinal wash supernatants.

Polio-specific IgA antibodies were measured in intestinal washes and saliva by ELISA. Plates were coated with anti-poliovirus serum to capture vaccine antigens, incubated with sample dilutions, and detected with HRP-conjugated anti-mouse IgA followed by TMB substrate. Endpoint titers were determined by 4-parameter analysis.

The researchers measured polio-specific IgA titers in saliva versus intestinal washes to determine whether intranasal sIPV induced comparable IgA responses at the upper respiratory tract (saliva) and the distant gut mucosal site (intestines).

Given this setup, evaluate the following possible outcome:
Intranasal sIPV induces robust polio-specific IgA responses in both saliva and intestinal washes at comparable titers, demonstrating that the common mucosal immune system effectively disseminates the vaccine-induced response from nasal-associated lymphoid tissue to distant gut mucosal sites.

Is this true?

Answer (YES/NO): NO